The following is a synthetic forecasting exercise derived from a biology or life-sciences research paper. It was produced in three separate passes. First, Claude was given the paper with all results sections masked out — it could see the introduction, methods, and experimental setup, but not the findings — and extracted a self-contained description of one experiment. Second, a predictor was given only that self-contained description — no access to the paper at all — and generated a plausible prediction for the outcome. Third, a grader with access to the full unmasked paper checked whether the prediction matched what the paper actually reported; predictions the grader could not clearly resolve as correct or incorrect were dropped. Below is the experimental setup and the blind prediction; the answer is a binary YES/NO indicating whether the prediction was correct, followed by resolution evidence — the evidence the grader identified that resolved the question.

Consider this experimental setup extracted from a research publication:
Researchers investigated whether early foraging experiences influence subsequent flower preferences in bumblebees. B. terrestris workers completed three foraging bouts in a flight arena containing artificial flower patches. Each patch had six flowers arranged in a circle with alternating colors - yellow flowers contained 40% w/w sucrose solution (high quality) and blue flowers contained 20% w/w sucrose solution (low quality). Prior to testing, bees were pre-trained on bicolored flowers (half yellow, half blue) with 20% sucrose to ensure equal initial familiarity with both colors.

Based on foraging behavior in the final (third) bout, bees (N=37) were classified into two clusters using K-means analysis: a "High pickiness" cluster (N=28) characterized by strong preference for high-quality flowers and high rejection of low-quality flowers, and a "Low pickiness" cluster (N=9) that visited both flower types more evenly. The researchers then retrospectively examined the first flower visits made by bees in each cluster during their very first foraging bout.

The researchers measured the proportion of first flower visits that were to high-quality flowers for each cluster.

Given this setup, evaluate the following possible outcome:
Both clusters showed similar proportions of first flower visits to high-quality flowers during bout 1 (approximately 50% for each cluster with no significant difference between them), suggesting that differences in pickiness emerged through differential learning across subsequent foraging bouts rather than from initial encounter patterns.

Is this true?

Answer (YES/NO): NO